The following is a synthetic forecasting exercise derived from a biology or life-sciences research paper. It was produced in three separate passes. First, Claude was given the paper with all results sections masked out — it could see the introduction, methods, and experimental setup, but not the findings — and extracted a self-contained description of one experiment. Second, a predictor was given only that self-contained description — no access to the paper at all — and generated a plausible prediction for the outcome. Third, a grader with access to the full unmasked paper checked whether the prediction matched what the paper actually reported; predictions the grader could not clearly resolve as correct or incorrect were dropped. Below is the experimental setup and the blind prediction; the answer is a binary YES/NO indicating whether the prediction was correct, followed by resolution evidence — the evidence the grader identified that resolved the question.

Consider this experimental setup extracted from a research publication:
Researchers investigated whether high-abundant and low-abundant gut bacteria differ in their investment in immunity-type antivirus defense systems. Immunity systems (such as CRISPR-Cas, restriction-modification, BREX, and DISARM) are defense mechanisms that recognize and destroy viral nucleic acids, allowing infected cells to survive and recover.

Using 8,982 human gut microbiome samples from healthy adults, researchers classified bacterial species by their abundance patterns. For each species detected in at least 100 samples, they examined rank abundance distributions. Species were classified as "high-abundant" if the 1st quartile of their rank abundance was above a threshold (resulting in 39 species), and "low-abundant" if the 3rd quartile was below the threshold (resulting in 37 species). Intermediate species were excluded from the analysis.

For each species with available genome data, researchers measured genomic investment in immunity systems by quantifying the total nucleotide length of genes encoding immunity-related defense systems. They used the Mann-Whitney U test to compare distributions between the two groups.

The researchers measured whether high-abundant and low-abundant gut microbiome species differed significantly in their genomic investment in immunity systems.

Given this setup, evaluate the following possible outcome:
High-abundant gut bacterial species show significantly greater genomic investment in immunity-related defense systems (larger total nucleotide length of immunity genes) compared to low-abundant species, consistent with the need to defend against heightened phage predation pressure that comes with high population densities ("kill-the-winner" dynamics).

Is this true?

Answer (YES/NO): NO